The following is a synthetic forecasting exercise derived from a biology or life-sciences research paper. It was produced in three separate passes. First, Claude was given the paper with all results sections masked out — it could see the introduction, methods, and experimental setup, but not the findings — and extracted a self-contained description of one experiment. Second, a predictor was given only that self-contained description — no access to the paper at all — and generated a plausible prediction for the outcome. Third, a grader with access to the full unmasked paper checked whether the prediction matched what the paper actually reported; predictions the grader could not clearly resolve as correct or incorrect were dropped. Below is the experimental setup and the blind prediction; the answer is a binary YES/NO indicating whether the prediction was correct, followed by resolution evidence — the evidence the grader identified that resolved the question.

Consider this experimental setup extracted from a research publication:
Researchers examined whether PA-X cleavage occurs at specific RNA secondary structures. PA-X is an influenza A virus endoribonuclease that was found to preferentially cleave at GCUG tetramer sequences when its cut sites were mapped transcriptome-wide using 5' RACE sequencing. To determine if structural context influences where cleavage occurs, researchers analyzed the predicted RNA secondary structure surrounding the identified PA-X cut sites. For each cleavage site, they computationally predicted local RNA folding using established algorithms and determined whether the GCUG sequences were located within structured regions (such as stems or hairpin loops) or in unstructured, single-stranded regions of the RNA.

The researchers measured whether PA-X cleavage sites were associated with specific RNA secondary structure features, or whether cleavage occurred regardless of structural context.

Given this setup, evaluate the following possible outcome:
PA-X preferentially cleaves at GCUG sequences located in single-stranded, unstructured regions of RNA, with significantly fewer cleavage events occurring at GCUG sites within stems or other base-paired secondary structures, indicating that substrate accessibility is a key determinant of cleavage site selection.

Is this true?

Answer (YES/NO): NO